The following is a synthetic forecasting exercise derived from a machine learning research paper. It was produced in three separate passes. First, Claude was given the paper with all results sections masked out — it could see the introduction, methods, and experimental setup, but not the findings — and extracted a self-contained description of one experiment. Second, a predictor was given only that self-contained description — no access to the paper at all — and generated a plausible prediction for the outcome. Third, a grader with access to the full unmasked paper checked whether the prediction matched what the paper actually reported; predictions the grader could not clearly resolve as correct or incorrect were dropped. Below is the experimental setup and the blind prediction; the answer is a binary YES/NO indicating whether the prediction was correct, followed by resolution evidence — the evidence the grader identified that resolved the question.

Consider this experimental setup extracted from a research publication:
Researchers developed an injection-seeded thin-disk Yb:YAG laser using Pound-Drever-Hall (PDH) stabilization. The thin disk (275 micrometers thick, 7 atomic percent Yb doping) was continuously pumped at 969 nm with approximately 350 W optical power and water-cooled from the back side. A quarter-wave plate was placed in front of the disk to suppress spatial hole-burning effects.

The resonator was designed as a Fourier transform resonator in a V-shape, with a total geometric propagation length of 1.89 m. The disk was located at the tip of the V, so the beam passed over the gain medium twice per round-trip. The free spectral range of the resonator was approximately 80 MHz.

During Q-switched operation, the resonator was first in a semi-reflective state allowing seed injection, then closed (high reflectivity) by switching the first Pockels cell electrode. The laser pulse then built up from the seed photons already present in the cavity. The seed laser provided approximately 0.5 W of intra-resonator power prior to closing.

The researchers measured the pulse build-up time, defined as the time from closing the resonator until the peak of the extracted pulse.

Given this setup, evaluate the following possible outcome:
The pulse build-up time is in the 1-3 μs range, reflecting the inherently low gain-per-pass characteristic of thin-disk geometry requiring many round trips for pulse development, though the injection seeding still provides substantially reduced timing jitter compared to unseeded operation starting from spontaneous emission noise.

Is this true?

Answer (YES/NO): NO